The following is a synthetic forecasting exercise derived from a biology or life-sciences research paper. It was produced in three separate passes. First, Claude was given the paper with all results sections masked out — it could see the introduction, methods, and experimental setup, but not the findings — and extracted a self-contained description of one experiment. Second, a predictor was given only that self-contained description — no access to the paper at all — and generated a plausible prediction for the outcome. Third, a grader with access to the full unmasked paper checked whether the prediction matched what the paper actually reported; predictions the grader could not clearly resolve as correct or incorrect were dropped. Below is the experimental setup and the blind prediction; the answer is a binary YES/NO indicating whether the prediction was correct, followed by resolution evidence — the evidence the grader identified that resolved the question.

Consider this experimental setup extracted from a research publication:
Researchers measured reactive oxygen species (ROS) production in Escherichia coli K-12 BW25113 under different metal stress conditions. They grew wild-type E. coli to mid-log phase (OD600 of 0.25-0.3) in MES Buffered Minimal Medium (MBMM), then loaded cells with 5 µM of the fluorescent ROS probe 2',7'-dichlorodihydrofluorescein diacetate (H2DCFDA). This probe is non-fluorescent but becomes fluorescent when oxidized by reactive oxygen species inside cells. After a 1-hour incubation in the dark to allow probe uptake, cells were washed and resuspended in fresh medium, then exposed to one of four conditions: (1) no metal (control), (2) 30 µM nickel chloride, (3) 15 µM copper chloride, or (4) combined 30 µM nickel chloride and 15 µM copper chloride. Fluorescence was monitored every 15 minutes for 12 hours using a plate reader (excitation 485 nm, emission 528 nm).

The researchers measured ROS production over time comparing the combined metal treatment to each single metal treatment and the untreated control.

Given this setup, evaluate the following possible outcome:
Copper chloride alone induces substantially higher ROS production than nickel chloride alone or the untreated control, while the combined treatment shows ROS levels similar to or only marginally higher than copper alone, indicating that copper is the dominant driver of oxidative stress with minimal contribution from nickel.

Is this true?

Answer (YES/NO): NO